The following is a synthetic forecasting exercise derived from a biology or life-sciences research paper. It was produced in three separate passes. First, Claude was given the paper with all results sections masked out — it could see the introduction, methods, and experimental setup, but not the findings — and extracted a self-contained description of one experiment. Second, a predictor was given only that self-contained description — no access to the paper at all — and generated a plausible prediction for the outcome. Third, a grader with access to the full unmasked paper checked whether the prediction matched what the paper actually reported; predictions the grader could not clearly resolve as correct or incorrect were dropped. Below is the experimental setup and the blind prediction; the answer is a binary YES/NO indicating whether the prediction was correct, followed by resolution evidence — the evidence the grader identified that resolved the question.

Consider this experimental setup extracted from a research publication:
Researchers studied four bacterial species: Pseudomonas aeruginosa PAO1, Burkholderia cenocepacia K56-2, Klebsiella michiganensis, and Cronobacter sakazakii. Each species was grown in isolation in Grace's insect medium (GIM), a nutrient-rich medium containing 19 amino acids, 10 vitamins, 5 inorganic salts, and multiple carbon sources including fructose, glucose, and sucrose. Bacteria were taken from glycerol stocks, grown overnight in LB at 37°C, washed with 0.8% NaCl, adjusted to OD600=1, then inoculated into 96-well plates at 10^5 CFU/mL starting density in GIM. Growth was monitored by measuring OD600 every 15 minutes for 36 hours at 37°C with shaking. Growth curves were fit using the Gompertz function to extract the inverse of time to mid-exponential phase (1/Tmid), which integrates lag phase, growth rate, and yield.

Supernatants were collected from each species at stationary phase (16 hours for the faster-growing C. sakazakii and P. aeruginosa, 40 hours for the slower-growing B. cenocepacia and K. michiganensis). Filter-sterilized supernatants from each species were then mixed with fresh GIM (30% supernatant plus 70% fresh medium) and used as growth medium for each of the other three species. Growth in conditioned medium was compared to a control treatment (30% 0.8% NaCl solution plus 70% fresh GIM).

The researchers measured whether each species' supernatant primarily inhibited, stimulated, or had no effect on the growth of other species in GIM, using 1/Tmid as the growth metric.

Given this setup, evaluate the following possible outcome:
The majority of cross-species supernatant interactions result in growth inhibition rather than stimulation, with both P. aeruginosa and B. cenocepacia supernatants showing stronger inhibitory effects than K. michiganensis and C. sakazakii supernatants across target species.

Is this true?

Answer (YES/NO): NO